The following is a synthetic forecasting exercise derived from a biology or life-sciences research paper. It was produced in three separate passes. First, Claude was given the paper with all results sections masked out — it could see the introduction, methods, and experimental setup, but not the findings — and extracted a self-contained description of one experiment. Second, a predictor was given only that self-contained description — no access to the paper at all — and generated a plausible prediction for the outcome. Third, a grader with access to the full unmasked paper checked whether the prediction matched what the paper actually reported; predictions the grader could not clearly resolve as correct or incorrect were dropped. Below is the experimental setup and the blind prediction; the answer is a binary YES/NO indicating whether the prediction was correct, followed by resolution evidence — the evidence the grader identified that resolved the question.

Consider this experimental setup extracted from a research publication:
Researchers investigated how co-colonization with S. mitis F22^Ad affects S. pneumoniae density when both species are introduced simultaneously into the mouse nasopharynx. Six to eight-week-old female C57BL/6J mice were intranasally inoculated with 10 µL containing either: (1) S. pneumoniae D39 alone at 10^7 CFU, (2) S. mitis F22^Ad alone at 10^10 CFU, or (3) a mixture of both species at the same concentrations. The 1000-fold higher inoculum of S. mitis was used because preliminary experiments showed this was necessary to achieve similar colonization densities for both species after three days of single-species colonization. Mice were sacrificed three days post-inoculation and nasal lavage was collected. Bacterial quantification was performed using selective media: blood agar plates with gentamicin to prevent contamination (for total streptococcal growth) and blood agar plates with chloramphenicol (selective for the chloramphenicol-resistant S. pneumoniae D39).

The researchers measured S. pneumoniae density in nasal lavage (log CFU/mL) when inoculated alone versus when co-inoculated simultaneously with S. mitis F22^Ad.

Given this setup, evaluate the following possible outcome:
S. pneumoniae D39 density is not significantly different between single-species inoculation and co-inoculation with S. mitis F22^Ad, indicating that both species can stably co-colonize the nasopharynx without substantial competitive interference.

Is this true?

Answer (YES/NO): YES